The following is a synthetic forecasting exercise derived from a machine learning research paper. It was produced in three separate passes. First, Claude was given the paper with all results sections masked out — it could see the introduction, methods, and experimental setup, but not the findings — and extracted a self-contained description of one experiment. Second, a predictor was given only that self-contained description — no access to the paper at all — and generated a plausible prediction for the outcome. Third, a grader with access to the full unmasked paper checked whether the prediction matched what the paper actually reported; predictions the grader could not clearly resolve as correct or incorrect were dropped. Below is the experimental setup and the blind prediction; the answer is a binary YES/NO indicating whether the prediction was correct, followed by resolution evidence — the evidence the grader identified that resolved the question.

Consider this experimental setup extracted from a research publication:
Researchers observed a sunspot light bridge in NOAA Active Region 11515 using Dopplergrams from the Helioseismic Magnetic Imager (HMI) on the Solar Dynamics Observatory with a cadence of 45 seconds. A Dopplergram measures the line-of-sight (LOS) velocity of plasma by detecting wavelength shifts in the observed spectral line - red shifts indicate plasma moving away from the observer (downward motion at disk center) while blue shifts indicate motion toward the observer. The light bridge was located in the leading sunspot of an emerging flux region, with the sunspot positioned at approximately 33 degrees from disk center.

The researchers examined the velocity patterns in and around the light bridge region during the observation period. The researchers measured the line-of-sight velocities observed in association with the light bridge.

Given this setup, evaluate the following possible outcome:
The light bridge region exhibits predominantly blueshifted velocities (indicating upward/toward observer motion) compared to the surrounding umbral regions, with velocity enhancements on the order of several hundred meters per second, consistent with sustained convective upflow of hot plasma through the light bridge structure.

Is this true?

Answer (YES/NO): NO